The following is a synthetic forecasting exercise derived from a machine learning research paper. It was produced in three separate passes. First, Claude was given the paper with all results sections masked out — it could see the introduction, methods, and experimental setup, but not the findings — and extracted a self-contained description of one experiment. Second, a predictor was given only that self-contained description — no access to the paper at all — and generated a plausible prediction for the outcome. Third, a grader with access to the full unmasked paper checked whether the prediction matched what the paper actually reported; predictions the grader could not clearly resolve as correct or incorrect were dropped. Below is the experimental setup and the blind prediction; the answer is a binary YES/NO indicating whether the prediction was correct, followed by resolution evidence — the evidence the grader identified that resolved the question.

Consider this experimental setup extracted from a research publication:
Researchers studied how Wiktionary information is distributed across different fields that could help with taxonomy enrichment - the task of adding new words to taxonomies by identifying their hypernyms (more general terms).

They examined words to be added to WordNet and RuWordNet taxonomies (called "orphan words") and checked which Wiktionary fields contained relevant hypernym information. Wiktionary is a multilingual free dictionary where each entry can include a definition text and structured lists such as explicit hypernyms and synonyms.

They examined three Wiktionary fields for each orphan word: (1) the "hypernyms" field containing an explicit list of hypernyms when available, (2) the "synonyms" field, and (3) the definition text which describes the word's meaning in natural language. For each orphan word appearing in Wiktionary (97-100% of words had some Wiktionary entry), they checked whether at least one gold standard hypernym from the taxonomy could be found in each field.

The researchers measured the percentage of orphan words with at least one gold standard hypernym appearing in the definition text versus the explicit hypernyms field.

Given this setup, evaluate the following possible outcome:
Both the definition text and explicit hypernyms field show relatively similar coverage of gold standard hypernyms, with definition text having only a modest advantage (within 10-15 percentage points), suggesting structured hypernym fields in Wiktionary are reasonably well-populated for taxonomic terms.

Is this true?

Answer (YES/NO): NO